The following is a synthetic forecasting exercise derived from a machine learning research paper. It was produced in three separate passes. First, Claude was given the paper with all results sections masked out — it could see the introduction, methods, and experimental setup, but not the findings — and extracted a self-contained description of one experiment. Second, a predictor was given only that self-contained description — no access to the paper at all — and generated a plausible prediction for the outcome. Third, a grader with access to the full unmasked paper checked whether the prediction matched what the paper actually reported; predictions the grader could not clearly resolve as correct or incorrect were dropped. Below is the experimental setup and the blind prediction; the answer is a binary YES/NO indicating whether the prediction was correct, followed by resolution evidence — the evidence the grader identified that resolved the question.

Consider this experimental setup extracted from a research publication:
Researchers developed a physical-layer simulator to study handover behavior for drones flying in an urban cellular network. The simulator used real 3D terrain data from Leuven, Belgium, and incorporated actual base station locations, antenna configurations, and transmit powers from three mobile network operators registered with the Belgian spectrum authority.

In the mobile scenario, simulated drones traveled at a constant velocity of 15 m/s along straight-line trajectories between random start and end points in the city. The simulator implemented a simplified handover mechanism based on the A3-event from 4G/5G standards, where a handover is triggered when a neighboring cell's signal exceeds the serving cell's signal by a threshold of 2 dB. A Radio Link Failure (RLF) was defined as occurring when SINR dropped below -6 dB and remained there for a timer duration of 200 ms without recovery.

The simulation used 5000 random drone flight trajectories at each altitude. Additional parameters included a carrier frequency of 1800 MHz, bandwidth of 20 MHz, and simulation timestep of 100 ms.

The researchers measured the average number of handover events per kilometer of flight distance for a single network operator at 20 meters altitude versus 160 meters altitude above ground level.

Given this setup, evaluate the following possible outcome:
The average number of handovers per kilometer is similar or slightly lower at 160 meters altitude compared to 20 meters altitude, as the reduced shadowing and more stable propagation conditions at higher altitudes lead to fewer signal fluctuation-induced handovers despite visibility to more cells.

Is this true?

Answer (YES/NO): NO